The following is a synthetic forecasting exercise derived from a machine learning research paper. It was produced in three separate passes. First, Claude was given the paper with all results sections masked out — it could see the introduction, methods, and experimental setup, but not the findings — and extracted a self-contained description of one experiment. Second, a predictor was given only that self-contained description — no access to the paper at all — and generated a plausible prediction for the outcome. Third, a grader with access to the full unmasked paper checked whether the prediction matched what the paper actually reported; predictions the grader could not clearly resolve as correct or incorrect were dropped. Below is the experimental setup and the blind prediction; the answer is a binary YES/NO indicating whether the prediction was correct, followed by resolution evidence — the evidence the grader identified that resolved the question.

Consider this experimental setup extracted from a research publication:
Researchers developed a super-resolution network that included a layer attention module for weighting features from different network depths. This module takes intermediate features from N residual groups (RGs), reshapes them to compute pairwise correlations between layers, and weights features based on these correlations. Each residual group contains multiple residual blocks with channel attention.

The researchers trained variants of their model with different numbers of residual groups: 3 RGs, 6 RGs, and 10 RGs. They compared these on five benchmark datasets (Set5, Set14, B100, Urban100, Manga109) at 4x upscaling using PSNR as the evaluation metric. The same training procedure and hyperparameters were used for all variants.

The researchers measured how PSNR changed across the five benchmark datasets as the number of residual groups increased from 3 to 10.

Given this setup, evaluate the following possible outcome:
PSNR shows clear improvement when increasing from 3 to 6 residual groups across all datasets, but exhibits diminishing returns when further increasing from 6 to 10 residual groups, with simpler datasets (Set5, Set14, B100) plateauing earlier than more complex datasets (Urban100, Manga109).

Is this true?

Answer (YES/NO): NO